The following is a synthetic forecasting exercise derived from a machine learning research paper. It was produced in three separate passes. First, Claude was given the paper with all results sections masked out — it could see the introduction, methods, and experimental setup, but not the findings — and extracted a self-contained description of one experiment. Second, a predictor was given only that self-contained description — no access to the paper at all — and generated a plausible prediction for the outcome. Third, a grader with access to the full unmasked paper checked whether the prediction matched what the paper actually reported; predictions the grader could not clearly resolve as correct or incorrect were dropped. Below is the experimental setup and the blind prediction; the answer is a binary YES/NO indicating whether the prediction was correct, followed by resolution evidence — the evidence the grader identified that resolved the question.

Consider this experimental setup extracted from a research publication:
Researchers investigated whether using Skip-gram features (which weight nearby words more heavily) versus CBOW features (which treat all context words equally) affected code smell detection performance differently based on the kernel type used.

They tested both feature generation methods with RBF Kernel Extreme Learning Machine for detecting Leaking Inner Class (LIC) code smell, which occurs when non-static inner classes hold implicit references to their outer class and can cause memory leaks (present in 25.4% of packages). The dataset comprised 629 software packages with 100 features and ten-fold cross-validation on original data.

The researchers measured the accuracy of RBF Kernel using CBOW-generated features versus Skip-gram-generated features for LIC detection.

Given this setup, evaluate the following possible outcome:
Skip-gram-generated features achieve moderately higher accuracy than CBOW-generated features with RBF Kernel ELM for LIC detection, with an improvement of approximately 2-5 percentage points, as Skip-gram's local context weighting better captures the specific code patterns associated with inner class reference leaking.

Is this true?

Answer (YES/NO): NO